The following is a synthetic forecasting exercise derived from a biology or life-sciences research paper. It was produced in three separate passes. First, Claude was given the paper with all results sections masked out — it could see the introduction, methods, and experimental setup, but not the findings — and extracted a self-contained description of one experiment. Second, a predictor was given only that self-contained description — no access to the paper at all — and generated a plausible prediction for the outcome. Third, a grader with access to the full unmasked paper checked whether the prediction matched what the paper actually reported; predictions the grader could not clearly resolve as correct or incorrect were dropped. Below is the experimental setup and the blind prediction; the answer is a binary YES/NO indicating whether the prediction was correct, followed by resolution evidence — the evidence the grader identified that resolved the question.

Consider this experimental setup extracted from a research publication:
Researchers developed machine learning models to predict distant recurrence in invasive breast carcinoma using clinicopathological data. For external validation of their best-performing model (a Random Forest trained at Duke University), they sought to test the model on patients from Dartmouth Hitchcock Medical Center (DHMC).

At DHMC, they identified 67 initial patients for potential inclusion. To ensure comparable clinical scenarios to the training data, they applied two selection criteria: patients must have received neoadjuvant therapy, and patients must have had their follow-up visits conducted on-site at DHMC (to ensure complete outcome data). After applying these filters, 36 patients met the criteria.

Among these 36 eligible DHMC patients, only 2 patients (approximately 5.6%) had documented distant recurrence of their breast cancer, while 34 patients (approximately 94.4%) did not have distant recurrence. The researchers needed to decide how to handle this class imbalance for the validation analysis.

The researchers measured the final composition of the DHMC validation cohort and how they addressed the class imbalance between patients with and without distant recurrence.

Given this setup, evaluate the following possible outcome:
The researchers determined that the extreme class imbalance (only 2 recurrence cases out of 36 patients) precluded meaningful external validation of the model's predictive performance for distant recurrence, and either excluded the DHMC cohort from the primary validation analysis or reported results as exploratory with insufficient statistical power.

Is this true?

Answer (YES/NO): NO